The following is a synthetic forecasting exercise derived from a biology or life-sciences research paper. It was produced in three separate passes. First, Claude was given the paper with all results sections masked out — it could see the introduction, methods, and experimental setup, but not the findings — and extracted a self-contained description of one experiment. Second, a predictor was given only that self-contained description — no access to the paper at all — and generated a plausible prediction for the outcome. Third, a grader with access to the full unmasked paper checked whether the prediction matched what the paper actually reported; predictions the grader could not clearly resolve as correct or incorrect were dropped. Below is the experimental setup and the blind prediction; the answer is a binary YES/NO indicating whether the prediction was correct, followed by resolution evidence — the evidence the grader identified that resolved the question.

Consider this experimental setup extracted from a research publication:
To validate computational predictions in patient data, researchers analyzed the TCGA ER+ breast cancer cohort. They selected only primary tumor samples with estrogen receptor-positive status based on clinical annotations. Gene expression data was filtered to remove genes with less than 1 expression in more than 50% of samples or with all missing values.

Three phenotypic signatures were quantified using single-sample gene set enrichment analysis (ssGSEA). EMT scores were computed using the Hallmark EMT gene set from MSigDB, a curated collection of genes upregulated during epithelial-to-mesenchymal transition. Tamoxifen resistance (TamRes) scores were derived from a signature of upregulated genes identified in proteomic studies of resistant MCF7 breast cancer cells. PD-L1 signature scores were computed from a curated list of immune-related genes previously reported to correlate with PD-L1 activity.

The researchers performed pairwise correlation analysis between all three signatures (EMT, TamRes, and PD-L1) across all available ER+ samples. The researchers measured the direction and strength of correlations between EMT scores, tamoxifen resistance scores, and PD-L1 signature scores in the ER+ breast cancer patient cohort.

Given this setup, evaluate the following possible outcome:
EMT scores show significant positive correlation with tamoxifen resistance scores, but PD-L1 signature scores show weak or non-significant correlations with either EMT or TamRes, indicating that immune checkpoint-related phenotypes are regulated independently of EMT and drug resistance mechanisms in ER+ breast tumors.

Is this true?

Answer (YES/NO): NO